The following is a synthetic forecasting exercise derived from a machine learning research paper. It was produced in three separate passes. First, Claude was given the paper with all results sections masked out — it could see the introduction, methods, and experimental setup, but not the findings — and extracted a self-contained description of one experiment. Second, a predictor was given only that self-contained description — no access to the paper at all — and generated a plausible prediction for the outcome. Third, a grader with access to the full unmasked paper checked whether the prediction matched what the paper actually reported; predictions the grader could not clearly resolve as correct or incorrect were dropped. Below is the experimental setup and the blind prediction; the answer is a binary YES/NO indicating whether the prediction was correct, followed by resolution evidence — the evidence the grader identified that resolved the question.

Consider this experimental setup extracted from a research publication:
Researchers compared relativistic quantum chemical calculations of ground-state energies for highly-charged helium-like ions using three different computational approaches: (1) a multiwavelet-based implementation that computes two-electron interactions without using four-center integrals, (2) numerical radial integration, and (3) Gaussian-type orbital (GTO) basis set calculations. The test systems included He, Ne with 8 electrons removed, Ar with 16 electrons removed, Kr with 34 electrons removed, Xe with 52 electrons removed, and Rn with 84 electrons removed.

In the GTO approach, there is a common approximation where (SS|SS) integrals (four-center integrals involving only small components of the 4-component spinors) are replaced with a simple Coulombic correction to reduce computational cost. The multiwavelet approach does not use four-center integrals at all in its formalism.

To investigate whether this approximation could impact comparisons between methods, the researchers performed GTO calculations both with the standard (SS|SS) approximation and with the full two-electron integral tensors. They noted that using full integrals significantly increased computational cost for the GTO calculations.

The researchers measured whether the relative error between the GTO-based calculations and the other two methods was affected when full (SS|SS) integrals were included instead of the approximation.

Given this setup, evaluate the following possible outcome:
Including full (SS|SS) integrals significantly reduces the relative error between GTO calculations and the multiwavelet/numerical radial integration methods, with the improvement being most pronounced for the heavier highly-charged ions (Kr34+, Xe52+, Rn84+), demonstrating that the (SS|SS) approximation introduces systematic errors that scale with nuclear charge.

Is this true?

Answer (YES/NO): NO